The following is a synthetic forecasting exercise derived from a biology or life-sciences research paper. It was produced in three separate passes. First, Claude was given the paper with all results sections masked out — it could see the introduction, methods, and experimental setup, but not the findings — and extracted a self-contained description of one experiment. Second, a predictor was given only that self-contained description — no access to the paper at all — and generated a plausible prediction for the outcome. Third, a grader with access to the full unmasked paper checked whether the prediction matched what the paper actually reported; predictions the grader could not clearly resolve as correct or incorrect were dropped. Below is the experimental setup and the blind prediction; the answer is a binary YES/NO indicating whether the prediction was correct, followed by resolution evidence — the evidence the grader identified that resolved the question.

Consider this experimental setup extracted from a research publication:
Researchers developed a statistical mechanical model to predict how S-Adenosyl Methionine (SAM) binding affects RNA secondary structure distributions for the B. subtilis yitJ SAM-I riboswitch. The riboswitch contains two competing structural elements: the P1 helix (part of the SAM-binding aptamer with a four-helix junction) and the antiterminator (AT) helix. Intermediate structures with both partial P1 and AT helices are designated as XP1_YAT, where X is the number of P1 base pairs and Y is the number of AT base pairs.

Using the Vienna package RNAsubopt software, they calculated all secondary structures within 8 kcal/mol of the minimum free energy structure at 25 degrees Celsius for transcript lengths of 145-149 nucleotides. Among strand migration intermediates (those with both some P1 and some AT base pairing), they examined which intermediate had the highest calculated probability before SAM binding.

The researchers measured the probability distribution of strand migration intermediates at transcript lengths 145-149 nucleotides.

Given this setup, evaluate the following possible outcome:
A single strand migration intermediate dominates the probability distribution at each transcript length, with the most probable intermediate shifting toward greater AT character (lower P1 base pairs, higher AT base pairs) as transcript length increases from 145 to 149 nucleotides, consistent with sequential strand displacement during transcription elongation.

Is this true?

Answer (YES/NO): NO